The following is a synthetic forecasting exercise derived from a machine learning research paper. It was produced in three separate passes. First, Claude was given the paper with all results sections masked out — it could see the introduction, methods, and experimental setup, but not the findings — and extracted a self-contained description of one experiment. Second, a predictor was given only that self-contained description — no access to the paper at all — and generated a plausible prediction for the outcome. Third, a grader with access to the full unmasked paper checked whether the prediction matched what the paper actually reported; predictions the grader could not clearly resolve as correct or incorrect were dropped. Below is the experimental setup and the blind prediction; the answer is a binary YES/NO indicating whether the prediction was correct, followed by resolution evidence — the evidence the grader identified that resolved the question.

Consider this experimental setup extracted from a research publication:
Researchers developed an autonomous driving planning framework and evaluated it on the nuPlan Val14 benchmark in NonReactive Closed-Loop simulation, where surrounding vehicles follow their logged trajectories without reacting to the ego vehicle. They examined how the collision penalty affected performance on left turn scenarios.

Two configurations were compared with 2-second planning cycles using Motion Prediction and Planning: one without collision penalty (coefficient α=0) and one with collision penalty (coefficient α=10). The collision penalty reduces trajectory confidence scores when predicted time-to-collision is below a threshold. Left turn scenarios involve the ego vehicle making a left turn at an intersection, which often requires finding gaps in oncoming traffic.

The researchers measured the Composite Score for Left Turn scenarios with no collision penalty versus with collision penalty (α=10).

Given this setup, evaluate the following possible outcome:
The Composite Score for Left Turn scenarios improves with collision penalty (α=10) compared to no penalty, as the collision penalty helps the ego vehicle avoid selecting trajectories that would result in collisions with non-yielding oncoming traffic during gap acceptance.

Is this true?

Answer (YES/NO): NO